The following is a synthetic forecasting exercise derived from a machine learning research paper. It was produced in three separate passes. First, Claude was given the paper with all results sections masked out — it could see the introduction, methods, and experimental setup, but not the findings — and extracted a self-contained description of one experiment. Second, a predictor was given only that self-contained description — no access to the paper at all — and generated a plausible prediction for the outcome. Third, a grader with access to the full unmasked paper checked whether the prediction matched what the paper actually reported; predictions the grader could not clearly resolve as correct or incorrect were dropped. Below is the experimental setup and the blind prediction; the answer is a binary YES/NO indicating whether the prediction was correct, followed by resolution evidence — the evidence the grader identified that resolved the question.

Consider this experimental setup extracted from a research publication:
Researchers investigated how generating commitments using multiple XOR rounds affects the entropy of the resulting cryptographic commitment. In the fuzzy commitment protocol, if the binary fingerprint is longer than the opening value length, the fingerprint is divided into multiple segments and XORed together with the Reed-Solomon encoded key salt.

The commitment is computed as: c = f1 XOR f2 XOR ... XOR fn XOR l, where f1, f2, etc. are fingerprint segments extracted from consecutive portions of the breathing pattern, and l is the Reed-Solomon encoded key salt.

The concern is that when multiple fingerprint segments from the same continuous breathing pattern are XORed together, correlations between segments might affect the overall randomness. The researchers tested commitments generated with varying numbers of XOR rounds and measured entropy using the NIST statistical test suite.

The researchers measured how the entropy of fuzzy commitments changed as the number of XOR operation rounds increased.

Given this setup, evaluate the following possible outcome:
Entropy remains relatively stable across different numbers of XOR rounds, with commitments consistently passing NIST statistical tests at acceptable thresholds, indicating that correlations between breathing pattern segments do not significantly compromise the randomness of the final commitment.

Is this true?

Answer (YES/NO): NO